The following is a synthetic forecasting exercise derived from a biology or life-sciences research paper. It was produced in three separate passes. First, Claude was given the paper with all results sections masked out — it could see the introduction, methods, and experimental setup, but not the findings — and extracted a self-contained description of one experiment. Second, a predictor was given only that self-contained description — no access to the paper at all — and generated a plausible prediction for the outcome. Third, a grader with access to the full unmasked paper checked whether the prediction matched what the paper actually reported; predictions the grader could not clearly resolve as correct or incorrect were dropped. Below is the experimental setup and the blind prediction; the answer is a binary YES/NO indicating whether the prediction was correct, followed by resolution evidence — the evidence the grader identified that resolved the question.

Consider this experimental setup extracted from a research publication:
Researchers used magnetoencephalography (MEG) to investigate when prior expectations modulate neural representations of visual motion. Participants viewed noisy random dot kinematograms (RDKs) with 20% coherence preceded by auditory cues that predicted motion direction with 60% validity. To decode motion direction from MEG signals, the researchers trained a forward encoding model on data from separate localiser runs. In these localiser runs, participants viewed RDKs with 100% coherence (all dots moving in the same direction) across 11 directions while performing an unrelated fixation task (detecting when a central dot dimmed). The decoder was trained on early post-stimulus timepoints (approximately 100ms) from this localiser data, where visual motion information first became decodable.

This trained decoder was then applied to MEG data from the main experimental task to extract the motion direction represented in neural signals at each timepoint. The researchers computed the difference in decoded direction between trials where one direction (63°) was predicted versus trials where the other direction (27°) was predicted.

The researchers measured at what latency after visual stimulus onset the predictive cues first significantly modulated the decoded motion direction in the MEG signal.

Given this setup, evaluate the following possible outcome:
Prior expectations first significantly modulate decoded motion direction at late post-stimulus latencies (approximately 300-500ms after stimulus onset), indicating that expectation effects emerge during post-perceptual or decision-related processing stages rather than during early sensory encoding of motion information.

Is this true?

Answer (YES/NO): NO